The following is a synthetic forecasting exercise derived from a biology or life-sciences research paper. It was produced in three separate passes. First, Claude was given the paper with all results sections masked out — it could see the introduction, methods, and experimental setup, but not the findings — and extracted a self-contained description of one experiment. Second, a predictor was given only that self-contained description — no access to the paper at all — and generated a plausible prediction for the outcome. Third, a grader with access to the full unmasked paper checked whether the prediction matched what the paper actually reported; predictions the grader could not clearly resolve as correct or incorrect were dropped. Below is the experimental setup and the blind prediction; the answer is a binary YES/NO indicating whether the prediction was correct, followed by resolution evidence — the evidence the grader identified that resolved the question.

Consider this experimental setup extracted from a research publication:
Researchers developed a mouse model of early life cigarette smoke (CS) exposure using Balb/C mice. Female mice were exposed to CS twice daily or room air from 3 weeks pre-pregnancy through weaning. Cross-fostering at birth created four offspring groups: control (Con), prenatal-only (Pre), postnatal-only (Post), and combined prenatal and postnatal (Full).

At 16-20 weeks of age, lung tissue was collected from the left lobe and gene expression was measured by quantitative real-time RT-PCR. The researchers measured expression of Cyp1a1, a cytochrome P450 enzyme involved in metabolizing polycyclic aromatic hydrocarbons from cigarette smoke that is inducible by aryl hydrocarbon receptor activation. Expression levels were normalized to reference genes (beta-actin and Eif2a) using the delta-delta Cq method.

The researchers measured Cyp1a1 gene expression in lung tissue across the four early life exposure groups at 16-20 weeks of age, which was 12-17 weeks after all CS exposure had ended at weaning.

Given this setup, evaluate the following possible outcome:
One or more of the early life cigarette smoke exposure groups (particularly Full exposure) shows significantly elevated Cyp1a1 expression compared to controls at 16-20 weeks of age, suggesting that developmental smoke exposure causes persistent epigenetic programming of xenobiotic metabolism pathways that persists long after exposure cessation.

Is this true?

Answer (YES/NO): NO